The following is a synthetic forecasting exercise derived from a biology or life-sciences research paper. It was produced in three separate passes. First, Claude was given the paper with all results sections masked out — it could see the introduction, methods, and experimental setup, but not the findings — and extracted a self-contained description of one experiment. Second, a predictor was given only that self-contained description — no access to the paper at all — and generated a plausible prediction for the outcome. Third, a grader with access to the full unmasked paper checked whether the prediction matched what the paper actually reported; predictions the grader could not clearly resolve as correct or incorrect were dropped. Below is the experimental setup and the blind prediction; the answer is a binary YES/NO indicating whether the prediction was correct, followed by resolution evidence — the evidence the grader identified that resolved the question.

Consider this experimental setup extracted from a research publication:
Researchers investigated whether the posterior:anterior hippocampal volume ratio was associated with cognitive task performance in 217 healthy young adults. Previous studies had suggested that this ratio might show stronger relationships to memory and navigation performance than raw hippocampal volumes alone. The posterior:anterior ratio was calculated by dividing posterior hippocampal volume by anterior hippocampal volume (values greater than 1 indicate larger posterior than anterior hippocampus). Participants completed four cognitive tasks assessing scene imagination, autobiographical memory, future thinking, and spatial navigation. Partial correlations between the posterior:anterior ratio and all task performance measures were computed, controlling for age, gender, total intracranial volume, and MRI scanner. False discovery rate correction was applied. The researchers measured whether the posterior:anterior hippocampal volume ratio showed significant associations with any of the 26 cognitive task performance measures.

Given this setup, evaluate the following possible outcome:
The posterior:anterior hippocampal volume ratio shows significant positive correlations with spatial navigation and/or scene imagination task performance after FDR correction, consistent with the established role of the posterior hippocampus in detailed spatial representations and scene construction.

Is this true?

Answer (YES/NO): NO